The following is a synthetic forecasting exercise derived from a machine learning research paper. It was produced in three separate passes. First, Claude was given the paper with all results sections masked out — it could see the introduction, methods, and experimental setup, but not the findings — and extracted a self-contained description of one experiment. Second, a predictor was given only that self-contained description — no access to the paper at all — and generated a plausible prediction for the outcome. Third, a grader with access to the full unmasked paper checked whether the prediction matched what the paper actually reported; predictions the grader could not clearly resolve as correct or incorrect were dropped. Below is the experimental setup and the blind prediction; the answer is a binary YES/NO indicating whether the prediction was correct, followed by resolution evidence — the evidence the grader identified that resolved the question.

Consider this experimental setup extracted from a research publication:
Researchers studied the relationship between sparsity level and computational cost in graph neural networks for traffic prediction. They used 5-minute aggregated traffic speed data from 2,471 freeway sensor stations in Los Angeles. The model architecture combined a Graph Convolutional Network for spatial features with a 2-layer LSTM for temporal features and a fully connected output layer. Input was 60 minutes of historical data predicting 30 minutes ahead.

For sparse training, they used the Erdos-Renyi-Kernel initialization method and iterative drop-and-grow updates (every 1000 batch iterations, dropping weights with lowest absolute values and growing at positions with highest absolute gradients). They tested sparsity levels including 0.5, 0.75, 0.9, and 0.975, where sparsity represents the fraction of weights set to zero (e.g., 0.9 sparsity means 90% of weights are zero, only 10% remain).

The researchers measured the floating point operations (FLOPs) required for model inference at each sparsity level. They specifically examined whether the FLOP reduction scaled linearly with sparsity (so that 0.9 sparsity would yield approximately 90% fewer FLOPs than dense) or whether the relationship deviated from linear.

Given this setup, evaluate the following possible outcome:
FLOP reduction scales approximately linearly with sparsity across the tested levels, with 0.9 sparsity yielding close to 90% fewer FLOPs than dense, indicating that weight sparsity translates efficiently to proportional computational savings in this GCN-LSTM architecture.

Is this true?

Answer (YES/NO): YES